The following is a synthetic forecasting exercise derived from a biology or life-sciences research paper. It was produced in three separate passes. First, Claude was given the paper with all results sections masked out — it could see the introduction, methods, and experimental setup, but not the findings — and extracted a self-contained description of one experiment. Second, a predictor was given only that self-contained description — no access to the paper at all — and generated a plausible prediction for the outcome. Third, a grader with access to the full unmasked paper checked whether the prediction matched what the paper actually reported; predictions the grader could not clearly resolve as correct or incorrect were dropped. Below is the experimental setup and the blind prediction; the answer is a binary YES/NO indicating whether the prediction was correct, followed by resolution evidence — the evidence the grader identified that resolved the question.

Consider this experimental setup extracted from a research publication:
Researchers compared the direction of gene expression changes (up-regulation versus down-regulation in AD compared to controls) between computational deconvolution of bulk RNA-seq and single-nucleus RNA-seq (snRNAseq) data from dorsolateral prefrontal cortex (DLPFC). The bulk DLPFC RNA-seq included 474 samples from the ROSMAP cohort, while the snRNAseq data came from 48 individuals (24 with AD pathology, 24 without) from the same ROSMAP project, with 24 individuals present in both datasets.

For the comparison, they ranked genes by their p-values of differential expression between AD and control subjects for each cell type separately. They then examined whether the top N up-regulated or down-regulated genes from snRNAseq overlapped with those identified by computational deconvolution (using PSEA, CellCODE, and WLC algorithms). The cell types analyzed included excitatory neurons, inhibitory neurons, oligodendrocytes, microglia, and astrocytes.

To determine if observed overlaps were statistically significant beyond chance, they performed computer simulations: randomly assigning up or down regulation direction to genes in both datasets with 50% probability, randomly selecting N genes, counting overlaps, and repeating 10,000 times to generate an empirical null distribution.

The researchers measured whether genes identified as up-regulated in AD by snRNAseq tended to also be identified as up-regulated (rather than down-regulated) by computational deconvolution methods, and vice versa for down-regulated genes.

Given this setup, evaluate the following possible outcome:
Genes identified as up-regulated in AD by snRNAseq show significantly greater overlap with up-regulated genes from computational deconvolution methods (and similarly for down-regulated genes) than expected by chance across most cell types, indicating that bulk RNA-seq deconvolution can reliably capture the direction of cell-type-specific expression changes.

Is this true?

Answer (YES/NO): YES